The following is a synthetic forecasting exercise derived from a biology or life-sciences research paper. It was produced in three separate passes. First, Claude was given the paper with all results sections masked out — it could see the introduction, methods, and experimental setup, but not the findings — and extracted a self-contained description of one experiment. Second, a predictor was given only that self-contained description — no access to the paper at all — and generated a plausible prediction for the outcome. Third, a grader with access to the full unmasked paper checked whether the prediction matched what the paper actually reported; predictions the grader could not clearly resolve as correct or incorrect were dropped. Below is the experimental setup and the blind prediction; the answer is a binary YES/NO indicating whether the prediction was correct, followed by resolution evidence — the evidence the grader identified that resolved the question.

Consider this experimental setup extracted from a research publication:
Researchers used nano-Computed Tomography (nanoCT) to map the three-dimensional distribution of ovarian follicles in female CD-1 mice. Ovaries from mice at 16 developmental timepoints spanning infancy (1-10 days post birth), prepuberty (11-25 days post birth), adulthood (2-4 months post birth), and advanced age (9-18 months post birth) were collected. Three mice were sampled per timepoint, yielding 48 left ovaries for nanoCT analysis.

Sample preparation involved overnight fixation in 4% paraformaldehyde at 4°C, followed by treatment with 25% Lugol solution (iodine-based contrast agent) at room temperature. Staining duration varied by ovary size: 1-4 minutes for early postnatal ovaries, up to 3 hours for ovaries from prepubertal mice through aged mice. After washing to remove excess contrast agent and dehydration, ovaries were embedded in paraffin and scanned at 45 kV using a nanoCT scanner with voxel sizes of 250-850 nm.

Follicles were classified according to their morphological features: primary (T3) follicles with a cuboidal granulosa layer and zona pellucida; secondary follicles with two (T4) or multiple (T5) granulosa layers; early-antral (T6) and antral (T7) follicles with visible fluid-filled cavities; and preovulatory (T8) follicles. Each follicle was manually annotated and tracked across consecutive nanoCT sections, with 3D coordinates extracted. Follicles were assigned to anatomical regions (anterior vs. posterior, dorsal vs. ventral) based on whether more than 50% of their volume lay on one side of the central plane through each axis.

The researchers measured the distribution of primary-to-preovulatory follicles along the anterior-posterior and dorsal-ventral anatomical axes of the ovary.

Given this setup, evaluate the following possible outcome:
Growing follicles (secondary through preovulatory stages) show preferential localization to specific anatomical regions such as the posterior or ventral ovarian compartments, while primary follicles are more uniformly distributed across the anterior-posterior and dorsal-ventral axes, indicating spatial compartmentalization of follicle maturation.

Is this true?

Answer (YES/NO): NO